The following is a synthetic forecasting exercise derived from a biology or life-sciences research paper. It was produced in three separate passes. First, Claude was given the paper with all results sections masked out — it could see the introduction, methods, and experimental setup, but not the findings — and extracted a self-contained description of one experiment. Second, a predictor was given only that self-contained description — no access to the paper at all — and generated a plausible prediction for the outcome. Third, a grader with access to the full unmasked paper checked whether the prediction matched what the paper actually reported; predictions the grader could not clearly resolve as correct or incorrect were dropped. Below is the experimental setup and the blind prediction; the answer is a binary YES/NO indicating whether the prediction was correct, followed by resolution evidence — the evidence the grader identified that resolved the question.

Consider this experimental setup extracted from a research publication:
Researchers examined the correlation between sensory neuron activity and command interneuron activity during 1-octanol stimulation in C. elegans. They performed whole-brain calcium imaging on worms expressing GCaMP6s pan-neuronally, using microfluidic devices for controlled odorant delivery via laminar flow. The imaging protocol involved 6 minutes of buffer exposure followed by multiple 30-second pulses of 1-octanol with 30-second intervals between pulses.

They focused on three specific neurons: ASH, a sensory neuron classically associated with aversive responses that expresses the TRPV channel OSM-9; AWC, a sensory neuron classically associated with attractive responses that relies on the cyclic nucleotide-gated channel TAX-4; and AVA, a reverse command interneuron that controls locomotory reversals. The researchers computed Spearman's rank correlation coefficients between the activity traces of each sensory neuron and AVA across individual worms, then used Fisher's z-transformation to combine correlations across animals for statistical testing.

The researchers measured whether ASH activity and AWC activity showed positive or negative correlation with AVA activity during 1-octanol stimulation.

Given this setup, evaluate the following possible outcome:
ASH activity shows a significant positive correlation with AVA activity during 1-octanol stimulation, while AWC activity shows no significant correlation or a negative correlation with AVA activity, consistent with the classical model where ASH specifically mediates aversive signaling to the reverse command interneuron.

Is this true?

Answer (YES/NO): NO